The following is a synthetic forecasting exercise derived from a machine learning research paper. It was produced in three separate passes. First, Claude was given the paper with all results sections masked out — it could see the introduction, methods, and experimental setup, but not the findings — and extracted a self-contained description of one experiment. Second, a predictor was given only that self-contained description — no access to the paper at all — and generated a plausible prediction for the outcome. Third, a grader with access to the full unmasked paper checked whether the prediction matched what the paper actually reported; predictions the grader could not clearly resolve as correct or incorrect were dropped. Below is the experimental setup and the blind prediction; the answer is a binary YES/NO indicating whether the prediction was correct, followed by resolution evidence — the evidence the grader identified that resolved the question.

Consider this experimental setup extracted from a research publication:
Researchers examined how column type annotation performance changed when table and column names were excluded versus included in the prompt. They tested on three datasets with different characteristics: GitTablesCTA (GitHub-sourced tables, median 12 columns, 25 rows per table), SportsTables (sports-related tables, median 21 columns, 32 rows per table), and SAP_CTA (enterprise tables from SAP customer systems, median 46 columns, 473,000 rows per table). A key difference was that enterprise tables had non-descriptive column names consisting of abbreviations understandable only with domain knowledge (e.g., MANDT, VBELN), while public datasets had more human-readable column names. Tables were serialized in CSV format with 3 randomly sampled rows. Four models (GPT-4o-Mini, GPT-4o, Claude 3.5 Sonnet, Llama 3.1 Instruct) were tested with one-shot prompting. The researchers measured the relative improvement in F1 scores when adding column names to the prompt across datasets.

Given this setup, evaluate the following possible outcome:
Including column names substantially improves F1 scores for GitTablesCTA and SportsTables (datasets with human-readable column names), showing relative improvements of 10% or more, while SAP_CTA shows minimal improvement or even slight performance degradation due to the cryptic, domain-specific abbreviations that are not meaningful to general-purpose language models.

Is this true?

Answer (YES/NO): NO